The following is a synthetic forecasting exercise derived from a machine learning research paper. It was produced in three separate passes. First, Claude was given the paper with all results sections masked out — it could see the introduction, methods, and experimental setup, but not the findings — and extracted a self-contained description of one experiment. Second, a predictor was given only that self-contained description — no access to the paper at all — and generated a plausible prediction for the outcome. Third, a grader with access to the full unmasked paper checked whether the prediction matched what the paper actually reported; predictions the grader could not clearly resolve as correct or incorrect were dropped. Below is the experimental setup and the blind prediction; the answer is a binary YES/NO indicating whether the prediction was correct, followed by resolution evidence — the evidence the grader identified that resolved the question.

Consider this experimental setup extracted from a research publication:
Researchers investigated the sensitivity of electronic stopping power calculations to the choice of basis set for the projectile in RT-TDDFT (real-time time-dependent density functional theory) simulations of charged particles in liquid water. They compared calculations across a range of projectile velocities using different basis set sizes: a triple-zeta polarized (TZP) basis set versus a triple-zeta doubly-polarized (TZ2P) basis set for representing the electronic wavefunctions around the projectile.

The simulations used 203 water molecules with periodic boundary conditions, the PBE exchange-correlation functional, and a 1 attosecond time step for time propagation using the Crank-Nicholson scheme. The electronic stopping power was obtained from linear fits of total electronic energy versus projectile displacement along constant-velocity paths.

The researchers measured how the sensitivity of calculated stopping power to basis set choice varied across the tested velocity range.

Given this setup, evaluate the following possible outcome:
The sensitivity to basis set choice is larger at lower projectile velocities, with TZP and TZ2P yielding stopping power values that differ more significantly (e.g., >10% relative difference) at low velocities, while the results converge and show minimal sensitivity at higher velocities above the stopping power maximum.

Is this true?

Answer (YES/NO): NO